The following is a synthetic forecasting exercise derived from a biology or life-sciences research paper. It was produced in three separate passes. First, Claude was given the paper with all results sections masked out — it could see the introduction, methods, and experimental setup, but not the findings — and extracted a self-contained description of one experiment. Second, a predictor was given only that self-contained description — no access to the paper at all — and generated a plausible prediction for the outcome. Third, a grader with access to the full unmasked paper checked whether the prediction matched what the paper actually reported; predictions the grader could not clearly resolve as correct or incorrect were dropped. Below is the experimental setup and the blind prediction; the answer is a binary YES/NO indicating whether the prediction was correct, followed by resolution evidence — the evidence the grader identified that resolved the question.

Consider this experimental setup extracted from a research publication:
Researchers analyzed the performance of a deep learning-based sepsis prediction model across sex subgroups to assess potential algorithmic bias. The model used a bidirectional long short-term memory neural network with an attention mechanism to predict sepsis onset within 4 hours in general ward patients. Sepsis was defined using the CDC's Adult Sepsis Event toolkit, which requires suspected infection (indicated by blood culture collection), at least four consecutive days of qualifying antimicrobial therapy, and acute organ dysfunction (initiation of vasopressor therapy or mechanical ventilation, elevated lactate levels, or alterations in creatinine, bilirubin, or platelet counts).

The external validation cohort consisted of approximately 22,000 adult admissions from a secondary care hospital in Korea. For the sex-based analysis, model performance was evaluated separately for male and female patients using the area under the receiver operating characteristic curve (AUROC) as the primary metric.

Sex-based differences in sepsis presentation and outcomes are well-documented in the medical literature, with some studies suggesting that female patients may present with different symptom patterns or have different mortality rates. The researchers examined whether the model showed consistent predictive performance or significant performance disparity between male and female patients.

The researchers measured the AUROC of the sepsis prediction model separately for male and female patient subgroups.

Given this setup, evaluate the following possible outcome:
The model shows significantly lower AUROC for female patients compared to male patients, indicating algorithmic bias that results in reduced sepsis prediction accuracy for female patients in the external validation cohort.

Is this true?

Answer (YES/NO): NO